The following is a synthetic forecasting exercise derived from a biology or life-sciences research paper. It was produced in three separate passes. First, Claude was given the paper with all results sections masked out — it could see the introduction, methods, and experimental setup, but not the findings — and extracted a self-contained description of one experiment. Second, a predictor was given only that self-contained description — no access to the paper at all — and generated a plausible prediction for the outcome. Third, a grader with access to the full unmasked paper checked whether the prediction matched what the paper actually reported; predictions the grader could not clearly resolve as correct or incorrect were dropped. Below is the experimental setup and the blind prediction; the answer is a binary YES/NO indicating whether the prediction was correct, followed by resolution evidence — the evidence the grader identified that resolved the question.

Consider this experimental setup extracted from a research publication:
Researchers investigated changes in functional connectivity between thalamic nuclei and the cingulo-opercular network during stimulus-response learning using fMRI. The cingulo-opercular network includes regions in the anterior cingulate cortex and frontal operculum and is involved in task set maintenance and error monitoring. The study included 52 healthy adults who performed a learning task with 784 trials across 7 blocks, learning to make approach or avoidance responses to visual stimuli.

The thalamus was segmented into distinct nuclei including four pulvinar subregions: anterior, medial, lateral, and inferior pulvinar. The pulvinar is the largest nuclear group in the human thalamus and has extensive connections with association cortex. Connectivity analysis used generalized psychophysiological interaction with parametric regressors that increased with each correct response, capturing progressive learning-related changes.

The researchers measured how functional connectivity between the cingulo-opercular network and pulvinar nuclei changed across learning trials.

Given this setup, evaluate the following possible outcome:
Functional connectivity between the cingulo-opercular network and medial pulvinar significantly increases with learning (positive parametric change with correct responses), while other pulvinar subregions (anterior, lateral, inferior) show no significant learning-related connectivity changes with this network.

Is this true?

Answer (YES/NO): NO